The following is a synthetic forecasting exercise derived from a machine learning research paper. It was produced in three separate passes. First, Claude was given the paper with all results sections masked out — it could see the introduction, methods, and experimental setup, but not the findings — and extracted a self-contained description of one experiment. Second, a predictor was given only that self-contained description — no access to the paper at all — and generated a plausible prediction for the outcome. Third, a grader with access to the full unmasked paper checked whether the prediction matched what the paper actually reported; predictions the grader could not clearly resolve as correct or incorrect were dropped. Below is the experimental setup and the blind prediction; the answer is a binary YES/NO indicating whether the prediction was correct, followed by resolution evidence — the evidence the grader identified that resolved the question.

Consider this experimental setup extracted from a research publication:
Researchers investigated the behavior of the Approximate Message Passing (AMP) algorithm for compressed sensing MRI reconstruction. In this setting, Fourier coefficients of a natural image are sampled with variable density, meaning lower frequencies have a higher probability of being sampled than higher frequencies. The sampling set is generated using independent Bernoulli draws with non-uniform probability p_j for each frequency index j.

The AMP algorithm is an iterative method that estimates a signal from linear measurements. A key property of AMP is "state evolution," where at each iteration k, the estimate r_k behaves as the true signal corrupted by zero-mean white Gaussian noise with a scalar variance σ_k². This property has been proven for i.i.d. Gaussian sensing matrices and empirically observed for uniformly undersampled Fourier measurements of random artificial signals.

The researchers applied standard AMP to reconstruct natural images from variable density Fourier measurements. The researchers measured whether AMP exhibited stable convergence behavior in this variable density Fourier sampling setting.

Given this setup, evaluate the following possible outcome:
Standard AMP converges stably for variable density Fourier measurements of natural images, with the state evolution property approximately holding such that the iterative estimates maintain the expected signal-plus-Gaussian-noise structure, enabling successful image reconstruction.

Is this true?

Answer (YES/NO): NO